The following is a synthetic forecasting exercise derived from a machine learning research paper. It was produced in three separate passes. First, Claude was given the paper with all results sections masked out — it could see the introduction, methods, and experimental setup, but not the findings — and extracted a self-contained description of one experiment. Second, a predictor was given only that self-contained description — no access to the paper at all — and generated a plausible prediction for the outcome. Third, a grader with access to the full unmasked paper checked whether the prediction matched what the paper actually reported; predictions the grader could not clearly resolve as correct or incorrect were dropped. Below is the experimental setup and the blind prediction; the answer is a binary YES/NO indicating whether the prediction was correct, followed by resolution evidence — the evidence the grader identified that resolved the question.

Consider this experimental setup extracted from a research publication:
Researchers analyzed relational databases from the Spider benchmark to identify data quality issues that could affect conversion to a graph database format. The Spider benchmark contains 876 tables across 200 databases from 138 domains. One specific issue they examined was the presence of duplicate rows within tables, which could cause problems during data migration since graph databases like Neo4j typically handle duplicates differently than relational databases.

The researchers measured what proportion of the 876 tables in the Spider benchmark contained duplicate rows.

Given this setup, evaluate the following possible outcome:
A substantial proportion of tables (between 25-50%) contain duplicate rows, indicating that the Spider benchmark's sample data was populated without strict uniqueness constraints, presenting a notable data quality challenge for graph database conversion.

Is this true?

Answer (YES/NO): NO